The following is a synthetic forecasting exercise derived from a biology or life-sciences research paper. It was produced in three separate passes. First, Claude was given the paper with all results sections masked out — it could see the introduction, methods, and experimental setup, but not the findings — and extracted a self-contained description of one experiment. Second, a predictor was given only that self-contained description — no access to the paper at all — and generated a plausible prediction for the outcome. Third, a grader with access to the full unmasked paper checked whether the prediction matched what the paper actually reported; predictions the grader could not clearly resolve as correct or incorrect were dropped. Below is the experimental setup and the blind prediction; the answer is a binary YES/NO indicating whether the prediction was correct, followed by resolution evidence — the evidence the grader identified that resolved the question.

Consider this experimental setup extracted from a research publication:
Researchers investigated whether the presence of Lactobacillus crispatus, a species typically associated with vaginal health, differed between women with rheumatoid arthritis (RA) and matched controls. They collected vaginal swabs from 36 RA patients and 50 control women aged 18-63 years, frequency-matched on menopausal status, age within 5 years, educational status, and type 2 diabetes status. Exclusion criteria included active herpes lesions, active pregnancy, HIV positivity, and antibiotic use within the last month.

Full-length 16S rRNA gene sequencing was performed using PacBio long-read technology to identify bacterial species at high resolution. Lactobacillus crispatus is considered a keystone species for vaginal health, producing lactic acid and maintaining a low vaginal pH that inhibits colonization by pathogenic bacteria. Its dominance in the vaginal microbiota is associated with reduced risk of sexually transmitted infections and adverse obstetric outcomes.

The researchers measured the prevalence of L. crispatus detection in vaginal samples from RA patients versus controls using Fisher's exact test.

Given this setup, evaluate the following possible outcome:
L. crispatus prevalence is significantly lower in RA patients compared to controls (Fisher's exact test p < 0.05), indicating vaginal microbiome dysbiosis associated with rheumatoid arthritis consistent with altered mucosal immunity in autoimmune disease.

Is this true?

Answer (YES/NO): NO